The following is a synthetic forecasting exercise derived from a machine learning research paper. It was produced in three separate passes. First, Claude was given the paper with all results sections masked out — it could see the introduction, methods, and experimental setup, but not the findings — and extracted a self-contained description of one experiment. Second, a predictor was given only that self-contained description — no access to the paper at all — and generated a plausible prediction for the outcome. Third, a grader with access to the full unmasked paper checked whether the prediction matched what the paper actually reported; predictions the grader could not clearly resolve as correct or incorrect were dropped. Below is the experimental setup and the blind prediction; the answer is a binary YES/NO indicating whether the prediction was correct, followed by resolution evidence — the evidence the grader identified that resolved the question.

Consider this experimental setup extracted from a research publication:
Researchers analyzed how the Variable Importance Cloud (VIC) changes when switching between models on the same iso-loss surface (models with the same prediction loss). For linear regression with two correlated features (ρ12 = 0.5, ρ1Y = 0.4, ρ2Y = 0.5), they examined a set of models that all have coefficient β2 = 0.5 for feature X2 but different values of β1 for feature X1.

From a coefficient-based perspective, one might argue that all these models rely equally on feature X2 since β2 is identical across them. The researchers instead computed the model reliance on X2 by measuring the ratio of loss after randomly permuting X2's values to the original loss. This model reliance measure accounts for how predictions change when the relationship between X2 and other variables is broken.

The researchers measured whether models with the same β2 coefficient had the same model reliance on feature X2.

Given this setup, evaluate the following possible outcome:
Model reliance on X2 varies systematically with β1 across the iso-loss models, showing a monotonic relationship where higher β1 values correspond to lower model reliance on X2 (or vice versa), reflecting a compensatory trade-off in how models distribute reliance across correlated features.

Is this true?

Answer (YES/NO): YES